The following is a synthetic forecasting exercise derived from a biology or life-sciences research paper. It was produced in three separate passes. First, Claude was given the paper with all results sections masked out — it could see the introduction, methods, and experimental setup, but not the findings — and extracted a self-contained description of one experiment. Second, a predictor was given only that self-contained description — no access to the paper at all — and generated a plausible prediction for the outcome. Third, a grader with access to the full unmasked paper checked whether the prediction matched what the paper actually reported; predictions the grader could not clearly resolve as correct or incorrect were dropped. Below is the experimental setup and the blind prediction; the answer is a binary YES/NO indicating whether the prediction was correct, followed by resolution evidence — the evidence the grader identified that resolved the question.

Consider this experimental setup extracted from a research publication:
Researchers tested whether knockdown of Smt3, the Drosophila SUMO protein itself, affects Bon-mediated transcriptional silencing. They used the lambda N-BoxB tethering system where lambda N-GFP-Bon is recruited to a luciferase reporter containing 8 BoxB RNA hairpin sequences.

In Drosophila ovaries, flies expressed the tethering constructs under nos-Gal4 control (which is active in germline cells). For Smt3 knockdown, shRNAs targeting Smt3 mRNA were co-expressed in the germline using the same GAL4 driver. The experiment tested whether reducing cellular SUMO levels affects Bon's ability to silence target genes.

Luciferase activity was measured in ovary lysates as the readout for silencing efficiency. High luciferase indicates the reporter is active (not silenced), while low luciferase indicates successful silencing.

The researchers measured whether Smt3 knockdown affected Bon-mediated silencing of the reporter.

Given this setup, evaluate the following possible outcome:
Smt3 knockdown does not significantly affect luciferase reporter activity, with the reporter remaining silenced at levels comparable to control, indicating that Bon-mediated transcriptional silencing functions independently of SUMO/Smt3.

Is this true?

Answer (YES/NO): NO